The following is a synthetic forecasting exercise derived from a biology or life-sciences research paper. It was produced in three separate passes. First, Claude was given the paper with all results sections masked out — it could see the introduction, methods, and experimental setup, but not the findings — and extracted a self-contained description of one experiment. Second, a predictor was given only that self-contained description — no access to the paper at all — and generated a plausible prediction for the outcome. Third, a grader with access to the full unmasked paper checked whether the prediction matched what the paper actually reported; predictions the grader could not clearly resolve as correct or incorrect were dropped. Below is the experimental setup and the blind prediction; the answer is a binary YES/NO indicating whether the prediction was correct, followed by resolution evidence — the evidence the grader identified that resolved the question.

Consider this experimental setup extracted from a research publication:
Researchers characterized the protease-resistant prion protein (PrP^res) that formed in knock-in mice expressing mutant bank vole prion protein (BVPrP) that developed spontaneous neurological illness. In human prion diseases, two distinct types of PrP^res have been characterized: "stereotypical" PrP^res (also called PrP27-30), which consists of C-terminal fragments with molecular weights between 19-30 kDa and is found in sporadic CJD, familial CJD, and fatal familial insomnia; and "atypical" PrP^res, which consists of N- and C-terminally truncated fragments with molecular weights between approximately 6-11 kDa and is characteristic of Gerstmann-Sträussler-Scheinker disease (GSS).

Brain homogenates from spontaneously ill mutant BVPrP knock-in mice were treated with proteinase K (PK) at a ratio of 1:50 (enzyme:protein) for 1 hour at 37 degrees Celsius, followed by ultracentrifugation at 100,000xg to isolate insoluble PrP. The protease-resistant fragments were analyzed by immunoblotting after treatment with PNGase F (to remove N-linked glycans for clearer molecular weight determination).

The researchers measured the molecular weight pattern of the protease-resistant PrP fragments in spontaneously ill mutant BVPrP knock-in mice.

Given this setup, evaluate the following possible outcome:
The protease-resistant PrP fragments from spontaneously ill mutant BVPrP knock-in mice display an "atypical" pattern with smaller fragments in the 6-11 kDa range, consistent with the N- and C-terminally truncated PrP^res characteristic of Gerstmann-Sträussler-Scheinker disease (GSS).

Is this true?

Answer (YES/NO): YES